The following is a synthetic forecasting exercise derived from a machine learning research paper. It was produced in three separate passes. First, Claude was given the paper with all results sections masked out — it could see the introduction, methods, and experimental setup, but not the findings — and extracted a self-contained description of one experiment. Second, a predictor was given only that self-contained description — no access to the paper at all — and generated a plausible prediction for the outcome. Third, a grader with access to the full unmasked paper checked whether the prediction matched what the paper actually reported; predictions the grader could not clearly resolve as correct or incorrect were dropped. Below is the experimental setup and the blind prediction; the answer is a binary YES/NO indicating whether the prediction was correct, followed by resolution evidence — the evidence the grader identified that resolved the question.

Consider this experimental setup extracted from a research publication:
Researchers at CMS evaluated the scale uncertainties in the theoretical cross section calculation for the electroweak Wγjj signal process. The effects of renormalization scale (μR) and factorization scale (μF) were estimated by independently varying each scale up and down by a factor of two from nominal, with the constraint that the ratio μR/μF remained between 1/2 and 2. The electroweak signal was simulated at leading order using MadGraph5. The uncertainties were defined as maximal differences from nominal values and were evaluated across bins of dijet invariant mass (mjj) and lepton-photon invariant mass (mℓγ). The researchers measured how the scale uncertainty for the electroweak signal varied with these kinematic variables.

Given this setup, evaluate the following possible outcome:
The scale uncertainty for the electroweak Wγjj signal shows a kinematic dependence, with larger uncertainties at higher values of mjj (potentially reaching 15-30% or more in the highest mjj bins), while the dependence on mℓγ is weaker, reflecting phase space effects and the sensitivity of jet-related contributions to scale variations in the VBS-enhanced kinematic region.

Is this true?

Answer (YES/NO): NO